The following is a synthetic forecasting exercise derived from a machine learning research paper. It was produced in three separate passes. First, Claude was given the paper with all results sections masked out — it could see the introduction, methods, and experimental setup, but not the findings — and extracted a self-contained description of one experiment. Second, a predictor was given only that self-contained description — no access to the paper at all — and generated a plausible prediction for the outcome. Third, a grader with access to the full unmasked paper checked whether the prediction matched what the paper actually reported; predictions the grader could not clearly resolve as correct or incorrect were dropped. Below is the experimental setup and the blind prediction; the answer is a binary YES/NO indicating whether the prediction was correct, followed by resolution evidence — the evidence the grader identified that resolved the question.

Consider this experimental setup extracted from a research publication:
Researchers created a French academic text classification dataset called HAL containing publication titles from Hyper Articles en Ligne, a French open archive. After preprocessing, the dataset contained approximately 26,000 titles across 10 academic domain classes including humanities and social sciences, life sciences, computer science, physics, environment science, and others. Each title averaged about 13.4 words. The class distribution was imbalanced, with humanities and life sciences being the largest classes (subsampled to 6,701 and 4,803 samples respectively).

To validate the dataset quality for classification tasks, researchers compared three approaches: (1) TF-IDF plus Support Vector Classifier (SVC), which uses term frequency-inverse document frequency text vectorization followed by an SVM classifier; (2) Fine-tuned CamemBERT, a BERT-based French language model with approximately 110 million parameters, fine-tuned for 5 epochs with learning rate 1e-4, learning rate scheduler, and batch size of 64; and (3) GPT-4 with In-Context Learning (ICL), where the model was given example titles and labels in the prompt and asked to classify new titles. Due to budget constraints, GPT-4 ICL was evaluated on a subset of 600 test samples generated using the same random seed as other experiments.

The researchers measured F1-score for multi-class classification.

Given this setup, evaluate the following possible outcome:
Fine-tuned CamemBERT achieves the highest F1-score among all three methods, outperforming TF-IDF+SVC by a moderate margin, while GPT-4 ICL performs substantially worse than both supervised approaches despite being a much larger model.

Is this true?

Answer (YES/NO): NO